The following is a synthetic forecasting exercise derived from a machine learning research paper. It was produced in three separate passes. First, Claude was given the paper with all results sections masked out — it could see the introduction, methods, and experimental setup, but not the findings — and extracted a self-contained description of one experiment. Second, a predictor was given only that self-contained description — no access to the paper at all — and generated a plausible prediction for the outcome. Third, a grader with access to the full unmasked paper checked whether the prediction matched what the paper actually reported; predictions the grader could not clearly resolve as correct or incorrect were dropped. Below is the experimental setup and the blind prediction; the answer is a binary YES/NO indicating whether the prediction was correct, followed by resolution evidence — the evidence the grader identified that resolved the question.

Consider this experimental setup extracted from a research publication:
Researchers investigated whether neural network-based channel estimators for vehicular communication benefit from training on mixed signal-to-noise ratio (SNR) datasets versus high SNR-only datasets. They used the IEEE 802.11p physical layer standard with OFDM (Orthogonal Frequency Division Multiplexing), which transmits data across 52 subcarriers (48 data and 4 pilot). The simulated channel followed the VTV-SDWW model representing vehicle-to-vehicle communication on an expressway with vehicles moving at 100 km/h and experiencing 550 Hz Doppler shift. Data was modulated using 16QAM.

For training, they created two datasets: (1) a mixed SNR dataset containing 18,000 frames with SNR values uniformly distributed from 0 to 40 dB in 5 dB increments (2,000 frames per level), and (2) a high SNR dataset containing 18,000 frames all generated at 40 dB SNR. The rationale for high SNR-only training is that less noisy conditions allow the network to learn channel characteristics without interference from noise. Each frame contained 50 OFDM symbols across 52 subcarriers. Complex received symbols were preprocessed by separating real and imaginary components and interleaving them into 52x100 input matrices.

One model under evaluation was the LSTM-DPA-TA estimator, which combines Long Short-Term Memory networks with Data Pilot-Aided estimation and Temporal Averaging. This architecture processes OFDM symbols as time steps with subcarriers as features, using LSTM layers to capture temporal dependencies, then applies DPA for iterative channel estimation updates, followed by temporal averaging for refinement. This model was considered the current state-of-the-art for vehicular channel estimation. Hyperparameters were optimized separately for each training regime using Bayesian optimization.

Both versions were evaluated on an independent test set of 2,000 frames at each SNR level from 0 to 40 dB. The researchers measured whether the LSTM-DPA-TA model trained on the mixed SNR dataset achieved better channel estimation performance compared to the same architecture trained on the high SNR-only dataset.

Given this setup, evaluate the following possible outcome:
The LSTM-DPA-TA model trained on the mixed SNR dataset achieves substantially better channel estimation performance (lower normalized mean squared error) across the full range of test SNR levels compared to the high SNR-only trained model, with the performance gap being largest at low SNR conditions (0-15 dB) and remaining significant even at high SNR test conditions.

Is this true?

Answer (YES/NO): NO